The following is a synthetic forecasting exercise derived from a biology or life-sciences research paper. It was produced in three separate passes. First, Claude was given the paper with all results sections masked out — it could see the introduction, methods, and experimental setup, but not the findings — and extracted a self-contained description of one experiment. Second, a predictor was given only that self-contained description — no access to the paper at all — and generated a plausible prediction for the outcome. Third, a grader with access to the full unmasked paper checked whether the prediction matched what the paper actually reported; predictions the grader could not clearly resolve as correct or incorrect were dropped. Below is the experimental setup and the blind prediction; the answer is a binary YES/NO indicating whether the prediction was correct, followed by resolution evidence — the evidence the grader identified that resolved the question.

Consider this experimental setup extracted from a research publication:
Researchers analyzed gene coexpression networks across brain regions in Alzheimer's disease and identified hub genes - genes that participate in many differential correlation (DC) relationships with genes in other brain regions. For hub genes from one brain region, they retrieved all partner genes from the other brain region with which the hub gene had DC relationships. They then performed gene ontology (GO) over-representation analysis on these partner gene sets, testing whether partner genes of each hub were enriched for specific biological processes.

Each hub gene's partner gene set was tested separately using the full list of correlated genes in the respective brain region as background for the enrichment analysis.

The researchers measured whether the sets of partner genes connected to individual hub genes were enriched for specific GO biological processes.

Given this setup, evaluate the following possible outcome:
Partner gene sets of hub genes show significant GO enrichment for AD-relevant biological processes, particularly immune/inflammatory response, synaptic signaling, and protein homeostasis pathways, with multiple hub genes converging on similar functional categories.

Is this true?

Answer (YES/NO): NO